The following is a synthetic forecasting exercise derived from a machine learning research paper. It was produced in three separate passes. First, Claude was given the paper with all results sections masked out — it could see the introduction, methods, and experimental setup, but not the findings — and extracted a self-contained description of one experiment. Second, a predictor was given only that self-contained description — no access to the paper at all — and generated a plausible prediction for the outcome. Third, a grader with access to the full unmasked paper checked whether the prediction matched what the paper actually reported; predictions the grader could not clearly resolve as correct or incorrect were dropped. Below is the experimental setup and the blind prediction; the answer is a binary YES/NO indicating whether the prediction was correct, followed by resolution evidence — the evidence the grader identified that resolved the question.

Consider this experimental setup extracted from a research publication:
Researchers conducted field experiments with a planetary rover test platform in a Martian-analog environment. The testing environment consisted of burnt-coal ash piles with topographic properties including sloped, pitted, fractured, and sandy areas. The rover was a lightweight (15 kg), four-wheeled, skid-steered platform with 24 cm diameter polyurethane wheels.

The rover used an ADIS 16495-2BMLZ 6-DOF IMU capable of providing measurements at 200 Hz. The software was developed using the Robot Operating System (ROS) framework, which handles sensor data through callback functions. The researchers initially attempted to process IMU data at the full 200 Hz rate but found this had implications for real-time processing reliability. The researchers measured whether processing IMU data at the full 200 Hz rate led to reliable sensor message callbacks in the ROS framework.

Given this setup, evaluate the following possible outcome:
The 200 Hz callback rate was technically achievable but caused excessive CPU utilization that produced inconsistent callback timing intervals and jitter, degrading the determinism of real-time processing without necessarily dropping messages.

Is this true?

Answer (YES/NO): NO